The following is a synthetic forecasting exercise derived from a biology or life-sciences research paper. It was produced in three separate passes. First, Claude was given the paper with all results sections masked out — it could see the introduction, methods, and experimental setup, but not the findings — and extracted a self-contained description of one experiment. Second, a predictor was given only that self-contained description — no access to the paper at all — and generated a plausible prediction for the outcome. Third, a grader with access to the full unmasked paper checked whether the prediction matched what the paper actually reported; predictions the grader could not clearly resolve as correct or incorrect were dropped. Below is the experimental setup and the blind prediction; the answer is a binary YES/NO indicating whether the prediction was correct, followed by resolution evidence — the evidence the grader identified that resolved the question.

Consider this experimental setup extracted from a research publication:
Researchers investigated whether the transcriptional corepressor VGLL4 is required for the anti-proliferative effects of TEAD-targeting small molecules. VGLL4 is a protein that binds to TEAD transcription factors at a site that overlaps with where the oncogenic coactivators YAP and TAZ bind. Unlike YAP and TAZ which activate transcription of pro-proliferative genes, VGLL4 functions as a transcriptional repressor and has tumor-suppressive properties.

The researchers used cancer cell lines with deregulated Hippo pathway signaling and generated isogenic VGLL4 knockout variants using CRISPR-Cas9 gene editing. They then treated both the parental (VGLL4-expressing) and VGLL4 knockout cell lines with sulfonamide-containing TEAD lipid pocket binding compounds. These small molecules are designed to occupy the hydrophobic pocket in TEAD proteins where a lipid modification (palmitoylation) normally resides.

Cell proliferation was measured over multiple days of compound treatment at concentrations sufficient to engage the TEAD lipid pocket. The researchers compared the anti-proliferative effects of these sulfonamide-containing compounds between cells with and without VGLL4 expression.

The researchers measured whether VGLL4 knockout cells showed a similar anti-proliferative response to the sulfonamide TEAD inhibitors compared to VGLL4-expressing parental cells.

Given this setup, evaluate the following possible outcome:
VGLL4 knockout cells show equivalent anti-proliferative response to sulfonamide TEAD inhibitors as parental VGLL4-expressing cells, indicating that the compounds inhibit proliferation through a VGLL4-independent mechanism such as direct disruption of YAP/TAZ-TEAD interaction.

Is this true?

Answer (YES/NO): NO